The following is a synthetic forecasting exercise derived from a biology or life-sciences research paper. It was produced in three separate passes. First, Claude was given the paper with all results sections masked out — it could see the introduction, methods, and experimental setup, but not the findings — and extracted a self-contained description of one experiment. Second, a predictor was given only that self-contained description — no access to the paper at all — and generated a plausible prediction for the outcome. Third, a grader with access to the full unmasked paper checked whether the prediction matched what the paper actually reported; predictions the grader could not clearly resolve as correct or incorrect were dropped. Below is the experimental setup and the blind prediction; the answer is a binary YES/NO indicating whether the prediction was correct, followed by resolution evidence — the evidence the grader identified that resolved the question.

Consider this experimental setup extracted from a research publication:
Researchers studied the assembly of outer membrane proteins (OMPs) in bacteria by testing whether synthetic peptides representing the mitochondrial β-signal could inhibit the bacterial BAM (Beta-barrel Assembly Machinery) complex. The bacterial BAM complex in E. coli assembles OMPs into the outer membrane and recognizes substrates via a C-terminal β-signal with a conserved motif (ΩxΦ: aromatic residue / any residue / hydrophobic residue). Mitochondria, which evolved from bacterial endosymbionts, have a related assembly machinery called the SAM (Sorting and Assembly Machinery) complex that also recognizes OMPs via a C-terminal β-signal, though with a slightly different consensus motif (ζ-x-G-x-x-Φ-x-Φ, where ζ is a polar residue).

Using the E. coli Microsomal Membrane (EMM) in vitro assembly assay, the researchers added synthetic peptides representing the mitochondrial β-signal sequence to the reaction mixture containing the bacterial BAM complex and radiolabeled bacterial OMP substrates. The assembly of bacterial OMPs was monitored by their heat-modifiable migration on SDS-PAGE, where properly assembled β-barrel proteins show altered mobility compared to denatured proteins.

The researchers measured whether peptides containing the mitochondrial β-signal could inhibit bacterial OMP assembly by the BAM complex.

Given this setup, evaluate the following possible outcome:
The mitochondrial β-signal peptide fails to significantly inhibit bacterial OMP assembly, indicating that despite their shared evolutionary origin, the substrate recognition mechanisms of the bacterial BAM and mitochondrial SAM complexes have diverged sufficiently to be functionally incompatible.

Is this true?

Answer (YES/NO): YES